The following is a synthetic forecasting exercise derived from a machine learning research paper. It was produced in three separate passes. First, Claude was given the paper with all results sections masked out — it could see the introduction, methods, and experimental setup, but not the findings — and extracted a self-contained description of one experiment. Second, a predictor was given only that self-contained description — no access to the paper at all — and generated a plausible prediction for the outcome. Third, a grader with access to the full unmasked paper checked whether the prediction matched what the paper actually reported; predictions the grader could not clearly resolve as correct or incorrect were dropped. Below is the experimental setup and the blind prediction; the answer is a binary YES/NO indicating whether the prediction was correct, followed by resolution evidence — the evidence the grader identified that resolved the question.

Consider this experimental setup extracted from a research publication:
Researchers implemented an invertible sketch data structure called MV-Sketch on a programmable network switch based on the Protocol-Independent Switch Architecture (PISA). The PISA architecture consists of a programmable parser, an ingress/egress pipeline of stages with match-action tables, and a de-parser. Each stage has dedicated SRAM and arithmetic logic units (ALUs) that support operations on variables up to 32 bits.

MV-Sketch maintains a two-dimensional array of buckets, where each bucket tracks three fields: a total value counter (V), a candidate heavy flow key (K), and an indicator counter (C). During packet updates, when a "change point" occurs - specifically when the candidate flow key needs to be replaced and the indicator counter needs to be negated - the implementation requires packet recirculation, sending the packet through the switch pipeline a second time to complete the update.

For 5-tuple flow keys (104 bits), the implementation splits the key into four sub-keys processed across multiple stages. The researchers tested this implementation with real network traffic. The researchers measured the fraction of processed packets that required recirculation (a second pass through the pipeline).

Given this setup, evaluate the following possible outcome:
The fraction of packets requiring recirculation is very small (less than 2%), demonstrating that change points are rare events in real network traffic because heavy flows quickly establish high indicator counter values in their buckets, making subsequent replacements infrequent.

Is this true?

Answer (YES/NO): NO